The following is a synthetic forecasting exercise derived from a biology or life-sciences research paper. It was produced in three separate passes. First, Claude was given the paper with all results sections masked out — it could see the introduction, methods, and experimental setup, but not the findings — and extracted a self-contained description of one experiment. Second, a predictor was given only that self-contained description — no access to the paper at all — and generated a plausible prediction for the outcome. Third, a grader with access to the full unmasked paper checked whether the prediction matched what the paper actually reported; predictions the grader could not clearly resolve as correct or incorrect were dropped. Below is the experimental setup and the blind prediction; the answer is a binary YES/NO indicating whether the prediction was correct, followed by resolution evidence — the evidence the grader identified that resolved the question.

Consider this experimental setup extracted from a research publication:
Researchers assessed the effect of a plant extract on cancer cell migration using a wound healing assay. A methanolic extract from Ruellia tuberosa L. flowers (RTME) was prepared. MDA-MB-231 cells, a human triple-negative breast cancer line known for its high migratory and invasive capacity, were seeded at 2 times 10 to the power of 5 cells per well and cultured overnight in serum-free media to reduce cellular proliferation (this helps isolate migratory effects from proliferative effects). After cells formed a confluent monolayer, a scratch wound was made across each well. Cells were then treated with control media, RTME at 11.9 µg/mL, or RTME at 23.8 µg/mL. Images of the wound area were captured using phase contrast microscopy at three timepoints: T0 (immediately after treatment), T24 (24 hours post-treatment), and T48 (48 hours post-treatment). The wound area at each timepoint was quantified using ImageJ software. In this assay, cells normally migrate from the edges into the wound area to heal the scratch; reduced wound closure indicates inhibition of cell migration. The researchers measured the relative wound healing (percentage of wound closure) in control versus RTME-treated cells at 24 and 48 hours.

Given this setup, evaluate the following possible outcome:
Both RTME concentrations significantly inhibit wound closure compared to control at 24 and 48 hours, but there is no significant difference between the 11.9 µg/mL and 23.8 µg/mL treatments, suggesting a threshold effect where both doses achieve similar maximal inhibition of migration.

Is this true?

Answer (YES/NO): NO